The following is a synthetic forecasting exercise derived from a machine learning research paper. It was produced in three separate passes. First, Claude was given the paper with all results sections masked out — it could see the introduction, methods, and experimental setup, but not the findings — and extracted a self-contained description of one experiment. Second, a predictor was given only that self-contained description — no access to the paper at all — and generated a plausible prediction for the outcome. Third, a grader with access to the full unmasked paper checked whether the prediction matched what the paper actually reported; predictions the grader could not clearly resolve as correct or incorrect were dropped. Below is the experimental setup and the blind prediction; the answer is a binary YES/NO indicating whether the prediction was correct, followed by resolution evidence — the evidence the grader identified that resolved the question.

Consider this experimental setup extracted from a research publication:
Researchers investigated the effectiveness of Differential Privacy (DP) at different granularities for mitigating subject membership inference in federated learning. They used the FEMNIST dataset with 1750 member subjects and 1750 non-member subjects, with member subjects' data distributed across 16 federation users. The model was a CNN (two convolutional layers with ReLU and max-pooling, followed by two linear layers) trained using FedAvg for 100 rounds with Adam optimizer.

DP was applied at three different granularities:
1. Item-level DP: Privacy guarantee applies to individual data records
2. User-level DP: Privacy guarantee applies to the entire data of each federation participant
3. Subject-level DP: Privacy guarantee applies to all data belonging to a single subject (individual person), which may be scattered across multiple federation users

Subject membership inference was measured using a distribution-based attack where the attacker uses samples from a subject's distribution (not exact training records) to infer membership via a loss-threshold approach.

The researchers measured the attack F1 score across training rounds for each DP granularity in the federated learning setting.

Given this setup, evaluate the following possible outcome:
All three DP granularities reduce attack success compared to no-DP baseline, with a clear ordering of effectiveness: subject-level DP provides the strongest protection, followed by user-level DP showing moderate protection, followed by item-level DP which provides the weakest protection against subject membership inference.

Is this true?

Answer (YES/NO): NO